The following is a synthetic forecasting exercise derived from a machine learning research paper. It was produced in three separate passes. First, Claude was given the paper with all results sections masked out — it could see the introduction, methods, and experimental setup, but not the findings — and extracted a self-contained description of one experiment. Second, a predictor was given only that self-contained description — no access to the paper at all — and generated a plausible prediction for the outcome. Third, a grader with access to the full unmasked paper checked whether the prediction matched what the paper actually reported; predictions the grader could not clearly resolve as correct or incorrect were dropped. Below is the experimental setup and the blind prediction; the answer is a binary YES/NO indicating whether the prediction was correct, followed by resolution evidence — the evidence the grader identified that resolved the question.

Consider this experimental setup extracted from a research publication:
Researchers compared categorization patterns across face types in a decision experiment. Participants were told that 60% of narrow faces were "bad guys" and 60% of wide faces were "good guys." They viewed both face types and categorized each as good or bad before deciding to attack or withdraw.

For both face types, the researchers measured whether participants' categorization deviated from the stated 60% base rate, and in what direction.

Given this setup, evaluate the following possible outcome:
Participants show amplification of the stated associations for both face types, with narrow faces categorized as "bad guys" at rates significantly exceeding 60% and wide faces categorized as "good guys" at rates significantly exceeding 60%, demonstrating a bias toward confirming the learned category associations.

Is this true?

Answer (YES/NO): YES